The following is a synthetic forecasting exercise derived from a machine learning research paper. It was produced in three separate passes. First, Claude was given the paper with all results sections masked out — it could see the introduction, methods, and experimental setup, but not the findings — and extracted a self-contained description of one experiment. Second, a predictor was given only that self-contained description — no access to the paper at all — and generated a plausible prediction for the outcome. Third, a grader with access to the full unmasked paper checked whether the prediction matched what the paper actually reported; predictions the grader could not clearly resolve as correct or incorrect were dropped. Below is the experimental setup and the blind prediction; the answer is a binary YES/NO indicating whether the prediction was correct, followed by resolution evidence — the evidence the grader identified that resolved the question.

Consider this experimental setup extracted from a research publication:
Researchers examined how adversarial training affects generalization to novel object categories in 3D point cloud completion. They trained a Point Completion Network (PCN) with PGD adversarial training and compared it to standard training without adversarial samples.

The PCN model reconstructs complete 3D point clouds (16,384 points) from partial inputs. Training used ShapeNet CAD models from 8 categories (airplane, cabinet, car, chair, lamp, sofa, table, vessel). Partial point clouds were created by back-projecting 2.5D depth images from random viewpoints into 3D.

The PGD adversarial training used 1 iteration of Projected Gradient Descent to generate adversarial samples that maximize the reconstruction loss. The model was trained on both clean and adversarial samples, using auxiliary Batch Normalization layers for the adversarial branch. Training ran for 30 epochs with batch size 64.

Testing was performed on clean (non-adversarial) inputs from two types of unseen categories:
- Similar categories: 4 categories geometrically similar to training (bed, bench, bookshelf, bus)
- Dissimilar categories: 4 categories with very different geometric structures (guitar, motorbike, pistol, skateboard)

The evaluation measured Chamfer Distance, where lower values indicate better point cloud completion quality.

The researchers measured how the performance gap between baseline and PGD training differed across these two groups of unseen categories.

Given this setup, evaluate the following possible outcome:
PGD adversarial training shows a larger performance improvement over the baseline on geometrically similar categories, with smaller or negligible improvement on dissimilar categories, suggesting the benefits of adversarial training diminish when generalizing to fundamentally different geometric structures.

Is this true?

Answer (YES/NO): NO